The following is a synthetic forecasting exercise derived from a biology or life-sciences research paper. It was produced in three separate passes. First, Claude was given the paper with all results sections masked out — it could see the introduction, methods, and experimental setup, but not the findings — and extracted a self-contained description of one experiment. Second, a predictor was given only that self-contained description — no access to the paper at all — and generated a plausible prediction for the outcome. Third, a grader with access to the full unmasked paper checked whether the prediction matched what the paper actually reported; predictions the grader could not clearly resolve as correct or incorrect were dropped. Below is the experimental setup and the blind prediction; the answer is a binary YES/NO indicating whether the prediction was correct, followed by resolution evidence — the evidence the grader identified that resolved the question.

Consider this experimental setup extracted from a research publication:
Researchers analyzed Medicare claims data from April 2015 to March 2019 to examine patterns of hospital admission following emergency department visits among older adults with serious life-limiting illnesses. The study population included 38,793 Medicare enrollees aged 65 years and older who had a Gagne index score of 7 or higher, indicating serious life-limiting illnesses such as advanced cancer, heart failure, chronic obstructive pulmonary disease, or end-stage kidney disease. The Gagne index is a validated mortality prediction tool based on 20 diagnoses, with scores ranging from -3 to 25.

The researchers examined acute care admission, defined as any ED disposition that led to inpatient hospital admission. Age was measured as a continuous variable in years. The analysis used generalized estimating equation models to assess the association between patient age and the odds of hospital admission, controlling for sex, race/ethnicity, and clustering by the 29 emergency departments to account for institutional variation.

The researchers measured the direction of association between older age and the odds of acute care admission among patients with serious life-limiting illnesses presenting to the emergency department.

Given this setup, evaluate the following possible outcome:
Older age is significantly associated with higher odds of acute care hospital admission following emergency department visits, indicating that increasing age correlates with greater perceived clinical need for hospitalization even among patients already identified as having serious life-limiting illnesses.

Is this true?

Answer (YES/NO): YES